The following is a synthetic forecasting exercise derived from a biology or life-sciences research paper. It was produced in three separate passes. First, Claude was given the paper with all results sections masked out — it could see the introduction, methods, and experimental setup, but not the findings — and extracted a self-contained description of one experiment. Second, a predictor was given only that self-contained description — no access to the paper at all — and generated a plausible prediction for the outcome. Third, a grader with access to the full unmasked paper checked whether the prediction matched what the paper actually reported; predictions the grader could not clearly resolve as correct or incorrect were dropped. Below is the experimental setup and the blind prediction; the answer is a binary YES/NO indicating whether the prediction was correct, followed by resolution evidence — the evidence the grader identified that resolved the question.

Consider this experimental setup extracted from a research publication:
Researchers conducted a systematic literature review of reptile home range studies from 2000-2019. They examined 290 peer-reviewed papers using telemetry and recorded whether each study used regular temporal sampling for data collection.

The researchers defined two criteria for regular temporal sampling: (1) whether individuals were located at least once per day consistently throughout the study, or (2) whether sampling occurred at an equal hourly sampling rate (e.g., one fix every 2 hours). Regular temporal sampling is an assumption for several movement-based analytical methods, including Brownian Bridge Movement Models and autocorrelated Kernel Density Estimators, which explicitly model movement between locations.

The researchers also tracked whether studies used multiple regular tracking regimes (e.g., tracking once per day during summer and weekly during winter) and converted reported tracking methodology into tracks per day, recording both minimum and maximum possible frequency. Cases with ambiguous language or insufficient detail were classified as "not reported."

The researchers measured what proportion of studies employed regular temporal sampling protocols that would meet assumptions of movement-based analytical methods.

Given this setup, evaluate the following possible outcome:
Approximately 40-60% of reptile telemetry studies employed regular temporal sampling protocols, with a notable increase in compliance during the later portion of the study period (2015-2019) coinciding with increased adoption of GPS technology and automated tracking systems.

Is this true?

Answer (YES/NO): NO